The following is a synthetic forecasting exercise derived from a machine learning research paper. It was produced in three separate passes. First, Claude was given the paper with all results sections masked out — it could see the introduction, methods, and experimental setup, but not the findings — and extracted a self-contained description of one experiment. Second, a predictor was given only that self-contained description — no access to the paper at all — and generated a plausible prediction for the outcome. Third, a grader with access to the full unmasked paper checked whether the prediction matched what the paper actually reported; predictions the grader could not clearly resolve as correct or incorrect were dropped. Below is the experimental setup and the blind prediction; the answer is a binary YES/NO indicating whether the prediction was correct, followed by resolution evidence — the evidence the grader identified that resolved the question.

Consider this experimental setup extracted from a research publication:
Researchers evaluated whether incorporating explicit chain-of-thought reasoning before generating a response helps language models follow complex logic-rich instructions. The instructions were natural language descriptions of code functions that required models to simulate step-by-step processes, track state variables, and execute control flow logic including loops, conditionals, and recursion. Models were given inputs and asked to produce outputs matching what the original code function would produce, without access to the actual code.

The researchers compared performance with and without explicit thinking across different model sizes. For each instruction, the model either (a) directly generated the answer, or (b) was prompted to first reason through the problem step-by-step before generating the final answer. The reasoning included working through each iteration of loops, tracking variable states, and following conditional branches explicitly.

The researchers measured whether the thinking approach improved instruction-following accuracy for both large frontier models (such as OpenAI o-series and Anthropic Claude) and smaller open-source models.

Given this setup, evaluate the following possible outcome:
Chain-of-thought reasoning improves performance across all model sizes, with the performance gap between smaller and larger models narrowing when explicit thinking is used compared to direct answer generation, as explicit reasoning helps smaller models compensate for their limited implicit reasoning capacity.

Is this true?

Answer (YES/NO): NO